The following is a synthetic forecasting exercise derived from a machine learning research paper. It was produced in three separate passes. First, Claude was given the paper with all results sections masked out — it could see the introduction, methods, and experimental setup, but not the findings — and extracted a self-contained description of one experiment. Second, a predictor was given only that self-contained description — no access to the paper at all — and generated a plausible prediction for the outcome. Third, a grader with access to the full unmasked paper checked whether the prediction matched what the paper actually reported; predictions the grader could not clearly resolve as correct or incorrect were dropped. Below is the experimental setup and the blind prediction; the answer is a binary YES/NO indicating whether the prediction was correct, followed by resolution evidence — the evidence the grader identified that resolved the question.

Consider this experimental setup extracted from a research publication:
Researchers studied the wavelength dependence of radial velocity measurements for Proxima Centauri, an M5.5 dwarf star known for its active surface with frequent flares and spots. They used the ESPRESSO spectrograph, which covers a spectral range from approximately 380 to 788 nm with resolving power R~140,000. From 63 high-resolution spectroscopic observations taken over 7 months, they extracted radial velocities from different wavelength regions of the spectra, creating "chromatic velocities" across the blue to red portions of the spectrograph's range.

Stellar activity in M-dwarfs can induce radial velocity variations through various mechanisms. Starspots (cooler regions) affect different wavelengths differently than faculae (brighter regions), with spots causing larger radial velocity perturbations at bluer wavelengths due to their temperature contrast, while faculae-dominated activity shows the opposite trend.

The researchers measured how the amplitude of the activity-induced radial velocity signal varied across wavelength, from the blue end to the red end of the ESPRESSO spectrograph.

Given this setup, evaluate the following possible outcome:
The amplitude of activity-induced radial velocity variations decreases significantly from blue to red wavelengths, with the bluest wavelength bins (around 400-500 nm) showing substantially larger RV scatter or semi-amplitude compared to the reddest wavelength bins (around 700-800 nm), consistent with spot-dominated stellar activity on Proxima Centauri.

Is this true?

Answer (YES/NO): YES